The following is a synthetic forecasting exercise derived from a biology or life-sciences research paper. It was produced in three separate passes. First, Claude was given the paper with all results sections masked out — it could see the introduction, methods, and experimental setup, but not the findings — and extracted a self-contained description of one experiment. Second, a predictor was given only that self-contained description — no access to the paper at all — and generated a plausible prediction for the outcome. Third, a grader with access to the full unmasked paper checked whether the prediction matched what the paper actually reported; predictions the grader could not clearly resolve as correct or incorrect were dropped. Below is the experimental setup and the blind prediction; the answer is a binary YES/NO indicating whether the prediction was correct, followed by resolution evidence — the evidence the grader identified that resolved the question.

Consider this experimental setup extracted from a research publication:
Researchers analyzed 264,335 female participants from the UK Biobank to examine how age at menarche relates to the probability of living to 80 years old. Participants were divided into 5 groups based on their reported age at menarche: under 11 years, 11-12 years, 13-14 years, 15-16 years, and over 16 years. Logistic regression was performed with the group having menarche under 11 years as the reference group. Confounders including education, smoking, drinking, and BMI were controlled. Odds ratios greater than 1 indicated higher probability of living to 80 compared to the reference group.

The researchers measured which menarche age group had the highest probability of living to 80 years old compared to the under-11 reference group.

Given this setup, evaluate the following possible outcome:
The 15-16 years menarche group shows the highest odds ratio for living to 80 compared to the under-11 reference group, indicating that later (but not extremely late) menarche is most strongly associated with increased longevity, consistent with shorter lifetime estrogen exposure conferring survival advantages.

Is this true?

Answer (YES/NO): NO